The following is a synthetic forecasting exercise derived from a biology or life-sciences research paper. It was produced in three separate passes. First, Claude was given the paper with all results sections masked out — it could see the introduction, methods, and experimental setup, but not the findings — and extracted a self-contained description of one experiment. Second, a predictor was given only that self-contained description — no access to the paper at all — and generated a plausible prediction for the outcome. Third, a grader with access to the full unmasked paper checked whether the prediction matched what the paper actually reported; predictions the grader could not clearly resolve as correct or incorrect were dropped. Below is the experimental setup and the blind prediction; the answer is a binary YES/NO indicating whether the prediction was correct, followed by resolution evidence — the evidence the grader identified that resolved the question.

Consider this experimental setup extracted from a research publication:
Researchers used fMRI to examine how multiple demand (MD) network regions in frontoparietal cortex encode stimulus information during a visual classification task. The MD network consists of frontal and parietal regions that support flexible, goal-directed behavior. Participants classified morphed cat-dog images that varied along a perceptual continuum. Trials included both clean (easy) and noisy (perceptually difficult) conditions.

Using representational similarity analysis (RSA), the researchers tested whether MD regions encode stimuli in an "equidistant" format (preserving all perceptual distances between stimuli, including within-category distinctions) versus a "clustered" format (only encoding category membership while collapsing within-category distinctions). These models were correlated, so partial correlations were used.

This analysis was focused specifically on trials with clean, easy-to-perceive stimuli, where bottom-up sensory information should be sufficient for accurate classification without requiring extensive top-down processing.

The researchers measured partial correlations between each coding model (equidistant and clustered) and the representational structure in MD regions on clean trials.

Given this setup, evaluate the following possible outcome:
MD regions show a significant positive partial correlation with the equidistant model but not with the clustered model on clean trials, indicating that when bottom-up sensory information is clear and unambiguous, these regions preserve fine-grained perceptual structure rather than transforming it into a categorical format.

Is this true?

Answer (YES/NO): YES